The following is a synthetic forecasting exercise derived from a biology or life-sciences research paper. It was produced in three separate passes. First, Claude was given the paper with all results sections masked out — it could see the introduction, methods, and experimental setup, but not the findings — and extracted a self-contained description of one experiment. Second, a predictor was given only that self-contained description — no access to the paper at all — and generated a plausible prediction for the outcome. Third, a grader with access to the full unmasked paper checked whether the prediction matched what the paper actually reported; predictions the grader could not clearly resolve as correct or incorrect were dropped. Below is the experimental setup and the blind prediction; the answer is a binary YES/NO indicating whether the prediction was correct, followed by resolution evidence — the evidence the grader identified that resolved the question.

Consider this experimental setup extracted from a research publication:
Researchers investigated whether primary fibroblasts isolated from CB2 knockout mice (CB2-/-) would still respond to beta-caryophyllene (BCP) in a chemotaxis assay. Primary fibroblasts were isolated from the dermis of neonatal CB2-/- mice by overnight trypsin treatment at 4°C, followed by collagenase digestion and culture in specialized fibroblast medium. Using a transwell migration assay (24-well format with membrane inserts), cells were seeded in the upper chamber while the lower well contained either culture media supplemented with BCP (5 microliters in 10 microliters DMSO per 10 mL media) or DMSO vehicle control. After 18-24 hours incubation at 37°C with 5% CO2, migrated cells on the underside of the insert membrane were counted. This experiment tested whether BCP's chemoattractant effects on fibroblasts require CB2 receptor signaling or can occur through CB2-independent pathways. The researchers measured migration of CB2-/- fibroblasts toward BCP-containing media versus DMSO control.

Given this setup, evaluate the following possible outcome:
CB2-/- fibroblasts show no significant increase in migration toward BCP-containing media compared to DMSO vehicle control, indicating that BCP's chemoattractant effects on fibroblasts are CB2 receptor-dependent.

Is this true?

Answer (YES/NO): YES